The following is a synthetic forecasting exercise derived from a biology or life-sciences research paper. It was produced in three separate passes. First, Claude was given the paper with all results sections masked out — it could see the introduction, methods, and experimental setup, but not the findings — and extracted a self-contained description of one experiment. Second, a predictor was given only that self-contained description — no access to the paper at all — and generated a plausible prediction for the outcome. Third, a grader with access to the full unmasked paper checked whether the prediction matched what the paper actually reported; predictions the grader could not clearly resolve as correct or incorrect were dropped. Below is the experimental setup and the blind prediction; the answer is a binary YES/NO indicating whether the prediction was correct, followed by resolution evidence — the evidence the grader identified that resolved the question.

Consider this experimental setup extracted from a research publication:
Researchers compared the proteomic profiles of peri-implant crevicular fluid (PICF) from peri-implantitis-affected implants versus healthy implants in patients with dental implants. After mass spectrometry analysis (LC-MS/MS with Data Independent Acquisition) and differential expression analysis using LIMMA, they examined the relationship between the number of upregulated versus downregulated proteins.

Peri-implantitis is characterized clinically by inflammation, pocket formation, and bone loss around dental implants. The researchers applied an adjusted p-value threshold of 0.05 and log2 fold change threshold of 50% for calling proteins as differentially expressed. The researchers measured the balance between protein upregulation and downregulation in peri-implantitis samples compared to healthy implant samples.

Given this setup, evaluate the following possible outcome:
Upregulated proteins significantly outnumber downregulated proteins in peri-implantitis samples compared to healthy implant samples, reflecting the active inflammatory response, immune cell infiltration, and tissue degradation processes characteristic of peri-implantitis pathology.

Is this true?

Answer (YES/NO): YES